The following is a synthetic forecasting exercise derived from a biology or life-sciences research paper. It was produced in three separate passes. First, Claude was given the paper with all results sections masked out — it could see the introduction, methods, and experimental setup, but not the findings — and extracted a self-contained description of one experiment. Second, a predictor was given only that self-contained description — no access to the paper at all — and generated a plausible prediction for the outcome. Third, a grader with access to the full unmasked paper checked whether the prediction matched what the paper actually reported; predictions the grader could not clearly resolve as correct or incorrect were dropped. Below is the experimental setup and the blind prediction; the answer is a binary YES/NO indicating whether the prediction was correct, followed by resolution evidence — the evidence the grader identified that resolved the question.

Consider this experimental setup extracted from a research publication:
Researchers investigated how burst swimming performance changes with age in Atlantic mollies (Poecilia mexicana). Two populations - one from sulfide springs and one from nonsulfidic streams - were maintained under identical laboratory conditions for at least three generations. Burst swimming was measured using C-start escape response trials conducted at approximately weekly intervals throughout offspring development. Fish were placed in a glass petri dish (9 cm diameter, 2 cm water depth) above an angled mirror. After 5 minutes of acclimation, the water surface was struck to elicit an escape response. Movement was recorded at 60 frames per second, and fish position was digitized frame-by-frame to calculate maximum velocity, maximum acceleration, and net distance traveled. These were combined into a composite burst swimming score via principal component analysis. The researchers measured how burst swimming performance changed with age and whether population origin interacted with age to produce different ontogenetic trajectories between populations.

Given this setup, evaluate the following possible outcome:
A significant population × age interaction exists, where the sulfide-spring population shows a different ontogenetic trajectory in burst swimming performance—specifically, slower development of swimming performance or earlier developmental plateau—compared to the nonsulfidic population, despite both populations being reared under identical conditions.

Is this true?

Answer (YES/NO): NO